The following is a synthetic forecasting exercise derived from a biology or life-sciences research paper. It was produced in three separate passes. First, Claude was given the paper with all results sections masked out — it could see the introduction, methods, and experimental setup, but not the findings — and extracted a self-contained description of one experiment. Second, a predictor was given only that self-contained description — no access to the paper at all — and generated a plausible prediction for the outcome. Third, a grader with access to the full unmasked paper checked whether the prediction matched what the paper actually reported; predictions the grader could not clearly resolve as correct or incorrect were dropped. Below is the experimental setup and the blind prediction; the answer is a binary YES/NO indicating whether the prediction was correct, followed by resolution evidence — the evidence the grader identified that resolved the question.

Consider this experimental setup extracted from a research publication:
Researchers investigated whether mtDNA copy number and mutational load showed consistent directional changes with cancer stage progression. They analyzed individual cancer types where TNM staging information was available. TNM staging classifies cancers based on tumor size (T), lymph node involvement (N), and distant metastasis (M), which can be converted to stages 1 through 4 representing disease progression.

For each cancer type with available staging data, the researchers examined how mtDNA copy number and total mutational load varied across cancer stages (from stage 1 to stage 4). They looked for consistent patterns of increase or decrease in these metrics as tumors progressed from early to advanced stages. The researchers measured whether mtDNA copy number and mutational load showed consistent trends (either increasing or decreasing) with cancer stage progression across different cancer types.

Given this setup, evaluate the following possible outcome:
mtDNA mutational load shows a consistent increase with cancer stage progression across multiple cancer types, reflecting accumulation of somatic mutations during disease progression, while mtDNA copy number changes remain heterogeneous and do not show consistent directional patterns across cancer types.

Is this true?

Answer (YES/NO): NO